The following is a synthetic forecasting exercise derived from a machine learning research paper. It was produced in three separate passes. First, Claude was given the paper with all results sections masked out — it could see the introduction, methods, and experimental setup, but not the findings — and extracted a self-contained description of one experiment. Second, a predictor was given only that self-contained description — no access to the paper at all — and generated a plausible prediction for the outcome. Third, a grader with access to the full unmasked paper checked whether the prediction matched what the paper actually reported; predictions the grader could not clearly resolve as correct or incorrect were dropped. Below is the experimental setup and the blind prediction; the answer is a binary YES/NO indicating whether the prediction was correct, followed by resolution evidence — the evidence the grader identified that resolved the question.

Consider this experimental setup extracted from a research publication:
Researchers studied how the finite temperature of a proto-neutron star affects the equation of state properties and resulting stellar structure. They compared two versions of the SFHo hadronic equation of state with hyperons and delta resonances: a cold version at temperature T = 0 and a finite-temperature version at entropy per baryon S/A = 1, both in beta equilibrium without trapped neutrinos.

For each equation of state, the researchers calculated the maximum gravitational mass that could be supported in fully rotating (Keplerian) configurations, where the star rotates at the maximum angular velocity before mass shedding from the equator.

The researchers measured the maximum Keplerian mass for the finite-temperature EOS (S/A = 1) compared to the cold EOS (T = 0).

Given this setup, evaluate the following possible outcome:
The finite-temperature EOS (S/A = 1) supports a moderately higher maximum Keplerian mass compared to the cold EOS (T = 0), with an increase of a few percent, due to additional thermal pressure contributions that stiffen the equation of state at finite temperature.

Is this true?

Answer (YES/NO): NO